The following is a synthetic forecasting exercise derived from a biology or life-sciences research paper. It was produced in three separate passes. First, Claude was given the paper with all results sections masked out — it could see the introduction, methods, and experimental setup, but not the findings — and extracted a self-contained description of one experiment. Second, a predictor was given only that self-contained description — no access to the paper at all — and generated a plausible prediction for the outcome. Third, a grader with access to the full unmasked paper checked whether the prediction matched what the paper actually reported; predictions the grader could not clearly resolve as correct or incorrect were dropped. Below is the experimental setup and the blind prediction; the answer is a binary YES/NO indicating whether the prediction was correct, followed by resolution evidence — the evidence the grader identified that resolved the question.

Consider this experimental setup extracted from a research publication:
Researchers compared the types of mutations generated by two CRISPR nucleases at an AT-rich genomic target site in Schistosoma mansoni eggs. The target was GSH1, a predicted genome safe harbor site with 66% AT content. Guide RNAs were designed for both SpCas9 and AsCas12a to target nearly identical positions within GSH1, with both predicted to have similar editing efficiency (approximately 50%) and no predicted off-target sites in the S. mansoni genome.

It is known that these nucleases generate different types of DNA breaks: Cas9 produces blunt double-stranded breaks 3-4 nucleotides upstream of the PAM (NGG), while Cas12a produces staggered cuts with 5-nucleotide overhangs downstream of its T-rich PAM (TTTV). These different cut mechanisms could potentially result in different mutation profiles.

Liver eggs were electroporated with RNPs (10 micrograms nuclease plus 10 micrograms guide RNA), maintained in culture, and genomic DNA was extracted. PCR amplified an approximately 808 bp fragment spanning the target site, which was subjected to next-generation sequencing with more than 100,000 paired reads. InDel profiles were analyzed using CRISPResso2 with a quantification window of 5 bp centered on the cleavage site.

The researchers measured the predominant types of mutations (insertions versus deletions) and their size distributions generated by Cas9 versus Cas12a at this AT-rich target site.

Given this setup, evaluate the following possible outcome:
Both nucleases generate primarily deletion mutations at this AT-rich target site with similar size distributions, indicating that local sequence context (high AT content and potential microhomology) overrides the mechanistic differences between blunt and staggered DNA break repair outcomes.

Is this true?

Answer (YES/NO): NO